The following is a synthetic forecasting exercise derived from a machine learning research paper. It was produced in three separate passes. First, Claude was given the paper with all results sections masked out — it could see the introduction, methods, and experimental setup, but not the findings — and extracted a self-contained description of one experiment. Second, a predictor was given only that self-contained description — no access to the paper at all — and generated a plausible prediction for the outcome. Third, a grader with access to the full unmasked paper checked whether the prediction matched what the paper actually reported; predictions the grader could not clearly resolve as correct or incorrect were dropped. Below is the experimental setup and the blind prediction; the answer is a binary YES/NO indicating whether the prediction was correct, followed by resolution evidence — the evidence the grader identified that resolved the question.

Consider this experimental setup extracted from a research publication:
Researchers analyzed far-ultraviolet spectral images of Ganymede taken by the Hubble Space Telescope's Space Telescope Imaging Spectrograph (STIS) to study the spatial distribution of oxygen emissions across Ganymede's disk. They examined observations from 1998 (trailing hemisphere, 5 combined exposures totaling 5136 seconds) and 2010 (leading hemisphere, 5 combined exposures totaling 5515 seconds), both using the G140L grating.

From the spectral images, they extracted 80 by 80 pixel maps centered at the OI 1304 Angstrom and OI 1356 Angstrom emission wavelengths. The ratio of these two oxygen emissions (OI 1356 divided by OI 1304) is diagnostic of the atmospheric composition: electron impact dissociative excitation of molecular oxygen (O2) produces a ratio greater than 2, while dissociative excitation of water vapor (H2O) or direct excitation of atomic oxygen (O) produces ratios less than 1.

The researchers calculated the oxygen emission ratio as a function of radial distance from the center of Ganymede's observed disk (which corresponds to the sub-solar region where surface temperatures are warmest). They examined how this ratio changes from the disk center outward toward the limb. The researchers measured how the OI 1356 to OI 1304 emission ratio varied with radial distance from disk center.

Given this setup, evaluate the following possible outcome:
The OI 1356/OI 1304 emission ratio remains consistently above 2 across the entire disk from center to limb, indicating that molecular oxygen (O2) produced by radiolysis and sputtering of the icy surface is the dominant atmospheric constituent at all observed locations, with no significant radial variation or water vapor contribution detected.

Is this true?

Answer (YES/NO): NO